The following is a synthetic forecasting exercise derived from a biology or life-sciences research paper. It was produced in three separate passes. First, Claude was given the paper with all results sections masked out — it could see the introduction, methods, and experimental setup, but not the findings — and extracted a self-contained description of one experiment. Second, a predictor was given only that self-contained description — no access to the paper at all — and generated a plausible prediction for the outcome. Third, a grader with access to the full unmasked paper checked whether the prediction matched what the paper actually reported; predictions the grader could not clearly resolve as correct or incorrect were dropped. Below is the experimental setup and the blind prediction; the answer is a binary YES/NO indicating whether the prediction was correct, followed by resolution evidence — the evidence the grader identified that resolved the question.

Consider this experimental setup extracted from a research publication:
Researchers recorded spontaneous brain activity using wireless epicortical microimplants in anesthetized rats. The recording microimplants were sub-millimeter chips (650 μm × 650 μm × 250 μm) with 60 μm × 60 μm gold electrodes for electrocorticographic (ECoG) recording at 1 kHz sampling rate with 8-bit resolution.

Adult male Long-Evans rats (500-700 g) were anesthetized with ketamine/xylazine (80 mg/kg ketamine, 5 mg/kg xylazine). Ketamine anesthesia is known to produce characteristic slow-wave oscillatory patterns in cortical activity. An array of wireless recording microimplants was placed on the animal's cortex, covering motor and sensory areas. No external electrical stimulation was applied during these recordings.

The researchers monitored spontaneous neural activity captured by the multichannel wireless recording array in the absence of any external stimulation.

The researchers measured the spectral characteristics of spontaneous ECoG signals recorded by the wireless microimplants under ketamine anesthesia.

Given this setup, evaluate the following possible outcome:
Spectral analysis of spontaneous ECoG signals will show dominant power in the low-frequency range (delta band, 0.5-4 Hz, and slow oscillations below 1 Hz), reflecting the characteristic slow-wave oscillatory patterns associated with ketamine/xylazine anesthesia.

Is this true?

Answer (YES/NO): YES